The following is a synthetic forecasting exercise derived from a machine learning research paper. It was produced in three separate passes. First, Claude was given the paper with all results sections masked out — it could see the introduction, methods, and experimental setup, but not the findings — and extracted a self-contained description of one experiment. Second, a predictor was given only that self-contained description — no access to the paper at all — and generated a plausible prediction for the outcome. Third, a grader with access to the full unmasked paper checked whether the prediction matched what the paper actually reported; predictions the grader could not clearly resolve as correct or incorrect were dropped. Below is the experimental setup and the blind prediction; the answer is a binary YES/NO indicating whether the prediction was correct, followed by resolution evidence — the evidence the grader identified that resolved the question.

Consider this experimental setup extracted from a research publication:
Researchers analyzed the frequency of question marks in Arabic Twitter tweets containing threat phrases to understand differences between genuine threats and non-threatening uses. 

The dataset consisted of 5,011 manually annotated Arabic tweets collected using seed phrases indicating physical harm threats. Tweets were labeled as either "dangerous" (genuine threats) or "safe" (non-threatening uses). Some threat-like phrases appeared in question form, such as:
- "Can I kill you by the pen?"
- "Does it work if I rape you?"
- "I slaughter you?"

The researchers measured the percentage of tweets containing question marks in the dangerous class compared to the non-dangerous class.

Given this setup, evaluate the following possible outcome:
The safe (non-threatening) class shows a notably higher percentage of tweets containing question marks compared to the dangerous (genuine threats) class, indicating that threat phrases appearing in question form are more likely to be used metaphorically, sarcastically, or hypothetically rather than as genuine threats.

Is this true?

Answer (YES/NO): NO